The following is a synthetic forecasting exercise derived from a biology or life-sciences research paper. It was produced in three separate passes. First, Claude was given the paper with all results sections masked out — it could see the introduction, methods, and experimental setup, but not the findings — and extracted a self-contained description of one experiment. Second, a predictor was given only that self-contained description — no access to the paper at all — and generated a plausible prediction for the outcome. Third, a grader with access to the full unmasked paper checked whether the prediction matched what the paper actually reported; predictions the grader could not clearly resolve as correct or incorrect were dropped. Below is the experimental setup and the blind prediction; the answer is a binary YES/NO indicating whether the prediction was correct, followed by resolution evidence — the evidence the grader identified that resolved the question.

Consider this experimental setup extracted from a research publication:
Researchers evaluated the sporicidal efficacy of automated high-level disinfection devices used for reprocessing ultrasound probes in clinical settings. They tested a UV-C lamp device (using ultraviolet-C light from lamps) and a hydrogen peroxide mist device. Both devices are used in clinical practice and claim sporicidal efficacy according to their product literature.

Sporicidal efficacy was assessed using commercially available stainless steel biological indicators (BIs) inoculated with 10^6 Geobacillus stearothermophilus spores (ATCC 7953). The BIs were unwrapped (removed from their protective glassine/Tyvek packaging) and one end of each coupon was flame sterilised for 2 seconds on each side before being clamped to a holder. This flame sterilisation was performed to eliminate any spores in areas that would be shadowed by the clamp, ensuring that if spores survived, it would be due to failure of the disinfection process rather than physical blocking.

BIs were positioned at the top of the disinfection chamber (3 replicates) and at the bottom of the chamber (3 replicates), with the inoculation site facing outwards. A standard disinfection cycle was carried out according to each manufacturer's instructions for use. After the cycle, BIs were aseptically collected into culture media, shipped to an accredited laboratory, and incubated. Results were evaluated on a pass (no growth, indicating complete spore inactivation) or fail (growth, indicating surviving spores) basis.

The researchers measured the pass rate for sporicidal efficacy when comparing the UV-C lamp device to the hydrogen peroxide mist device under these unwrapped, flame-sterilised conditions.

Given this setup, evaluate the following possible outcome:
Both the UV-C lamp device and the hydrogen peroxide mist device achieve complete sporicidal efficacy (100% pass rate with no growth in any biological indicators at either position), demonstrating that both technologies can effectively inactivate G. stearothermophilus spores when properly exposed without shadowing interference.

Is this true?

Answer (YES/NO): NO